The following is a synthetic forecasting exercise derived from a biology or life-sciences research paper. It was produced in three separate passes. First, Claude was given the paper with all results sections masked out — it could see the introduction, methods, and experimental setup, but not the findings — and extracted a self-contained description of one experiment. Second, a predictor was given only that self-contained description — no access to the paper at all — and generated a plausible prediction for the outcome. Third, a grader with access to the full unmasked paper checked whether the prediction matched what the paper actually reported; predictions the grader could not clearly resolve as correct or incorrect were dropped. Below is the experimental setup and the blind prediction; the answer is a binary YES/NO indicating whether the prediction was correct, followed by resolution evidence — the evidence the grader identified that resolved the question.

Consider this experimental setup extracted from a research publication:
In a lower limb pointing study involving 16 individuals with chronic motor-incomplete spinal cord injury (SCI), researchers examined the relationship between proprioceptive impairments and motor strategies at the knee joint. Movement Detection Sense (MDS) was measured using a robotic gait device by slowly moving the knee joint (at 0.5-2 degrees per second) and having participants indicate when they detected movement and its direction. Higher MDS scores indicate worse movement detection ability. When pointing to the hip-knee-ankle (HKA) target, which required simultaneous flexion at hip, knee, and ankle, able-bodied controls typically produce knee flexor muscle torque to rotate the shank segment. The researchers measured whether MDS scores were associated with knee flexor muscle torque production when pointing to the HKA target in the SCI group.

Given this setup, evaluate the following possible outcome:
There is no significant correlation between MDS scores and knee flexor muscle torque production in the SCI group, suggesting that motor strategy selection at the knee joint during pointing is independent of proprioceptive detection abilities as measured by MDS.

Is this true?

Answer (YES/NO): NO